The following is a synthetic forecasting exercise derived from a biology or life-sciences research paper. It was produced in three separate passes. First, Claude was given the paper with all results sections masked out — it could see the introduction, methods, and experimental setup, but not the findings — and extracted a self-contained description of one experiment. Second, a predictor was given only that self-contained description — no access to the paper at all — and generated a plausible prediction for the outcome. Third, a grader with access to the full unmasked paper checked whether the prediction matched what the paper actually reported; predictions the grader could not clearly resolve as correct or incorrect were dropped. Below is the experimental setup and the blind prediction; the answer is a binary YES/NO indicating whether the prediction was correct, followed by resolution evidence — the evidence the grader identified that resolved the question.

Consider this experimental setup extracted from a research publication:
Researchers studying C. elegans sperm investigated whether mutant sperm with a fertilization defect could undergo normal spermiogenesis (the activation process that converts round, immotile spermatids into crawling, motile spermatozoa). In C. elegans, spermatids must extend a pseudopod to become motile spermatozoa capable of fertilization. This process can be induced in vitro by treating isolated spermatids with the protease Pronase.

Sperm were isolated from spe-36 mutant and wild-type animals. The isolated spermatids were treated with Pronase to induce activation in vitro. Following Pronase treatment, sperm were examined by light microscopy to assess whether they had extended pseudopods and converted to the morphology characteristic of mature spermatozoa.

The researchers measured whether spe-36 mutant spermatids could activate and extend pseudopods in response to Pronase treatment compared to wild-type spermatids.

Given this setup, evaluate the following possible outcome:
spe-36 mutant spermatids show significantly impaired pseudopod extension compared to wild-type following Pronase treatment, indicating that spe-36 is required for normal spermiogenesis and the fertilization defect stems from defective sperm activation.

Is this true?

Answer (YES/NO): NO